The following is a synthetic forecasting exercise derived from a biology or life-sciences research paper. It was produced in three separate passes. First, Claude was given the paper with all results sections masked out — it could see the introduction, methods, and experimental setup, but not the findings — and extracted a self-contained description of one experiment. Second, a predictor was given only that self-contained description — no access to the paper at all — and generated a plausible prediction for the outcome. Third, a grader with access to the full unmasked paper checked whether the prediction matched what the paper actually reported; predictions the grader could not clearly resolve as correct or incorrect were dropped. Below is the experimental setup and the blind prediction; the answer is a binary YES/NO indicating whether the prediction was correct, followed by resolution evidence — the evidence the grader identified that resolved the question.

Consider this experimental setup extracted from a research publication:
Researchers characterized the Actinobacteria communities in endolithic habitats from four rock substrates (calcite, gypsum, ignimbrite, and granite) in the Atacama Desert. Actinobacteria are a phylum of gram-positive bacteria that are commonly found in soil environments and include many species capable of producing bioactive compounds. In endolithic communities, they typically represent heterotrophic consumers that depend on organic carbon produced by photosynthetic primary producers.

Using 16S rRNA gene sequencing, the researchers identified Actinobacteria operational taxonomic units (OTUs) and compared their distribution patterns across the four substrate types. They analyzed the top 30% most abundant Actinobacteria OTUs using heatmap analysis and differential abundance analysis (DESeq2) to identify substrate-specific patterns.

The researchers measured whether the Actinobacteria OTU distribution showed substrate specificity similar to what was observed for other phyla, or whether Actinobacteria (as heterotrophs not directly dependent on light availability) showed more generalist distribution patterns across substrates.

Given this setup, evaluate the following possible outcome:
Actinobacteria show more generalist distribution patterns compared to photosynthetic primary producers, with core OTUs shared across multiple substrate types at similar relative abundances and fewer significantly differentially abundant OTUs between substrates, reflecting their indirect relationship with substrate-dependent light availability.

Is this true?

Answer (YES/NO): NO